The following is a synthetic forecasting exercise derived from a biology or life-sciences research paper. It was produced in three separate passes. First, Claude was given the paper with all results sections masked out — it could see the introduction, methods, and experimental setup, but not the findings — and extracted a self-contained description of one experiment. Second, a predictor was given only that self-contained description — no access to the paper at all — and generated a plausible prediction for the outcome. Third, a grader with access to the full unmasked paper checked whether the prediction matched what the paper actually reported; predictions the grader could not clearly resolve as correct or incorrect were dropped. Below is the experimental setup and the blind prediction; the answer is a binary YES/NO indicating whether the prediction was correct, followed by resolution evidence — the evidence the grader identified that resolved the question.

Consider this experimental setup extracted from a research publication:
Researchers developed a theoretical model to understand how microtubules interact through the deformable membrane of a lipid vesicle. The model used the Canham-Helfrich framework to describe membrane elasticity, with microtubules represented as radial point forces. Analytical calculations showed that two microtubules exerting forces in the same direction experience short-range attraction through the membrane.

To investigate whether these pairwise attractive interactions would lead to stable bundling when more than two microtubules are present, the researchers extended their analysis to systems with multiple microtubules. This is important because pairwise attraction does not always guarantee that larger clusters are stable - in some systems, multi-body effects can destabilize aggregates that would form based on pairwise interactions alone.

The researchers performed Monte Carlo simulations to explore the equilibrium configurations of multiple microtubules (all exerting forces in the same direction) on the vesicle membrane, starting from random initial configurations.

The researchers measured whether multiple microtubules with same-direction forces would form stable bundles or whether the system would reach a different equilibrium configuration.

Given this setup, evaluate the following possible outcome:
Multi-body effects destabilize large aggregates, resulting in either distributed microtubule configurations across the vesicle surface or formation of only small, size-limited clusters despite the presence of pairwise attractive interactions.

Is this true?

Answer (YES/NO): NO